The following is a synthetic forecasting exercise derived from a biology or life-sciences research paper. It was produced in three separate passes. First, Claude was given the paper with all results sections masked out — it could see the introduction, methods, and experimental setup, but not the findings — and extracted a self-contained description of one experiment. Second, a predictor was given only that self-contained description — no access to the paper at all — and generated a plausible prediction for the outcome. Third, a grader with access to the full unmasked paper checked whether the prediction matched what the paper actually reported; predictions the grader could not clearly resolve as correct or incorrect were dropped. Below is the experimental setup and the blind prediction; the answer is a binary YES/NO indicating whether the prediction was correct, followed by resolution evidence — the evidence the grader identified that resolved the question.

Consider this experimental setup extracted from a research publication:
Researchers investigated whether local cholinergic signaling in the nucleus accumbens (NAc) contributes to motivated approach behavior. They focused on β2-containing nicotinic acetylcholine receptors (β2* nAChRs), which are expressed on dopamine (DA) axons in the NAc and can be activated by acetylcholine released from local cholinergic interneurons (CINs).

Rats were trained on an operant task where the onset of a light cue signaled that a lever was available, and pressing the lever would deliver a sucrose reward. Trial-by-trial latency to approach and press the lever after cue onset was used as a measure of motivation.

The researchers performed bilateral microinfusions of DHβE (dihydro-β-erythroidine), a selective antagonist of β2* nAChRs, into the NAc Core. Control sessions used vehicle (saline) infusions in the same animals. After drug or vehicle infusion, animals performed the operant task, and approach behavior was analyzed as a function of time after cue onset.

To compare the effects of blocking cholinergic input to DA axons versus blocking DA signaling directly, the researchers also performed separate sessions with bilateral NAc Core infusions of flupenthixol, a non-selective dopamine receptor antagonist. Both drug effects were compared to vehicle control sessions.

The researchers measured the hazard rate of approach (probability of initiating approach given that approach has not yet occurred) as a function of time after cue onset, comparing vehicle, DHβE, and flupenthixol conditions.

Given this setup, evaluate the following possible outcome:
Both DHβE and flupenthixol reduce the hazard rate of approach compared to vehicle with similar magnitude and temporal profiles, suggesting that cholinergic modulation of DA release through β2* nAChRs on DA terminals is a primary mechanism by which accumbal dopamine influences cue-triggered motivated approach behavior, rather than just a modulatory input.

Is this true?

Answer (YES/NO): NO